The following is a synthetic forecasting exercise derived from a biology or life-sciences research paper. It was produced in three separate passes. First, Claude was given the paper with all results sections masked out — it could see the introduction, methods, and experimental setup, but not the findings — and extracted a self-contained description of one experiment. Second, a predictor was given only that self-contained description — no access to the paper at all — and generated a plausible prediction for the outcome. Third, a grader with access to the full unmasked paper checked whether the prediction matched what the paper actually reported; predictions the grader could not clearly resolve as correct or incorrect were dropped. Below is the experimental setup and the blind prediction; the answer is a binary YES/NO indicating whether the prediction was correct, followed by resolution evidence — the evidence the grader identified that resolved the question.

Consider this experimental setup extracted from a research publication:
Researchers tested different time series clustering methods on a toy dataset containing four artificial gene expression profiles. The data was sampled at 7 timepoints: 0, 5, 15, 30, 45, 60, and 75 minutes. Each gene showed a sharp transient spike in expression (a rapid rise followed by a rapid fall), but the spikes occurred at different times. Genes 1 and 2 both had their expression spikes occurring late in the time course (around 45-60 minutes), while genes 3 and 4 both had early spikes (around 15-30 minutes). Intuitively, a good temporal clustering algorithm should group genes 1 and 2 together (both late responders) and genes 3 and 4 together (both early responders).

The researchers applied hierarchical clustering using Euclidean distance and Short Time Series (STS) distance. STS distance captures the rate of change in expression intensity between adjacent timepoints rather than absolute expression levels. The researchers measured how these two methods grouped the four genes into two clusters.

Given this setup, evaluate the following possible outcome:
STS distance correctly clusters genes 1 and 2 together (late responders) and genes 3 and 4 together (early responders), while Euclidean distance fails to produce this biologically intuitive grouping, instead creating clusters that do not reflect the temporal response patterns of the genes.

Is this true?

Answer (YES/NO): NO